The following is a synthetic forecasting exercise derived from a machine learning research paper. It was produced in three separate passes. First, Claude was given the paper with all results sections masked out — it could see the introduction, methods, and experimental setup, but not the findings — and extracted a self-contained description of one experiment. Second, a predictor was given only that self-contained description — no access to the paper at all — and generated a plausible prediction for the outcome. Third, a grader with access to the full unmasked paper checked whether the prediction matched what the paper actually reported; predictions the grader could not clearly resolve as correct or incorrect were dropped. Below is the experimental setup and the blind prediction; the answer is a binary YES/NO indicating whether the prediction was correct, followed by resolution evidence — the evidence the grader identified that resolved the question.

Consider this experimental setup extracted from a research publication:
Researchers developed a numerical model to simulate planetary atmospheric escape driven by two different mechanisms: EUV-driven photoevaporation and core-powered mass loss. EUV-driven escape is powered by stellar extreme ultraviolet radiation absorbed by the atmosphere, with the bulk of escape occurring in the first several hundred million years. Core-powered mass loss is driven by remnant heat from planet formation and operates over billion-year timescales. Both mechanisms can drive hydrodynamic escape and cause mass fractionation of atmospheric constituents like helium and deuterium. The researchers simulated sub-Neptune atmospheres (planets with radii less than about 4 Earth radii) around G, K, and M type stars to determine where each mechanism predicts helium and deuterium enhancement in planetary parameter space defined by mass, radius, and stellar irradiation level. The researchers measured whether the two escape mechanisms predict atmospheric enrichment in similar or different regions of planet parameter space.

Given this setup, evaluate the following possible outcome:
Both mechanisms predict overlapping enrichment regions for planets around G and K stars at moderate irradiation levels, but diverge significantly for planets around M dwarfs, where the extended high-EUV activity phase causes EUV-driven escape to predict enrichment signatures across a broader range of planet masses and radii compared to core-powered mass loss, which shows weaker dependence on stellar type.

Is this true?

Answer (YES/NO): NO